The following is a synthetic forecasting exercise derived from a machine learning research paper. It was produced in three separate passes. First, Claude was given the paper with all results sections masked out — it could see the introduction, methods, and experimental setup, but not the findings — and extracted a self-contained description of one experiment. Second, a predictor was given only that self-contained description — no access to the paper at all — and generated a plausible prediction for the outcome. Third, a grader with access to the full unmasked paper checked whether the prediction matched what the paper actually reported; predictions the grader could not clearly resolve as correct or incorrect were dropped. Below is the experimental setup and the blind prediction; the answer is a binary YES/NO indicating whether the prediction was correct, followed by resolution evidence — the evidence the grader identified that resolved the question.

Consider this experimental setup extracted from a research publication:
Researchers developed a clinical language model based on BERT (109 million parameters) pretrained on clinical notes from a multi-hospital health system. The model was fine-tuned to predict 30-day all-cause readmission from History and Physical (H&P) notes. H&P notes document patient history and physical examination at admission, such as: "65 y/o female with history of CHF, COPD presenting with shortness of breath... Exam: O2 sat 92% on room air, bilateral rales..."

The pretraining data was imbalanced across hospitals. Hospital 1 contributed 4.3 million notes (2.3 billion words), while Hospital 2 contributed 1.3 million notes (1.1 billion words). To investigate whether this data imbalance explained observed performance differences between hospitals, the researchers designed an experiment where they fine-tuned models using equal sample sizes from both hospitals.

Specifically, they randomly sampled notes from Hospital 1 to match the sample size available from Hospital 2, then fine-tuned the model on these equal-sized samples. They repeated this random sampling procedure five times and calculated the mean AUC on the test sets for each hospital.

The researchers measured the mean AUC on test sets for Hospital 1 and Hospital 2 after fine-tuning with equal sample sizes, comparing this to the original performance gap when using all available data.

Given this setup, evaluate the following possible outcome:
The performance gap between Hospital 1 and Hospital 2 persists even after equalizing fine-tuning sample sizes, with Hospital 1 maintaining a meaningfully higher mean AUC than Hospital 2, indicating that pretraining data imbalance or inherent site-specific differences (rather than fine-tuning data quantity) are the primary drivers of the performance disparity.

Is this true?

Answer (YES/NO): YES